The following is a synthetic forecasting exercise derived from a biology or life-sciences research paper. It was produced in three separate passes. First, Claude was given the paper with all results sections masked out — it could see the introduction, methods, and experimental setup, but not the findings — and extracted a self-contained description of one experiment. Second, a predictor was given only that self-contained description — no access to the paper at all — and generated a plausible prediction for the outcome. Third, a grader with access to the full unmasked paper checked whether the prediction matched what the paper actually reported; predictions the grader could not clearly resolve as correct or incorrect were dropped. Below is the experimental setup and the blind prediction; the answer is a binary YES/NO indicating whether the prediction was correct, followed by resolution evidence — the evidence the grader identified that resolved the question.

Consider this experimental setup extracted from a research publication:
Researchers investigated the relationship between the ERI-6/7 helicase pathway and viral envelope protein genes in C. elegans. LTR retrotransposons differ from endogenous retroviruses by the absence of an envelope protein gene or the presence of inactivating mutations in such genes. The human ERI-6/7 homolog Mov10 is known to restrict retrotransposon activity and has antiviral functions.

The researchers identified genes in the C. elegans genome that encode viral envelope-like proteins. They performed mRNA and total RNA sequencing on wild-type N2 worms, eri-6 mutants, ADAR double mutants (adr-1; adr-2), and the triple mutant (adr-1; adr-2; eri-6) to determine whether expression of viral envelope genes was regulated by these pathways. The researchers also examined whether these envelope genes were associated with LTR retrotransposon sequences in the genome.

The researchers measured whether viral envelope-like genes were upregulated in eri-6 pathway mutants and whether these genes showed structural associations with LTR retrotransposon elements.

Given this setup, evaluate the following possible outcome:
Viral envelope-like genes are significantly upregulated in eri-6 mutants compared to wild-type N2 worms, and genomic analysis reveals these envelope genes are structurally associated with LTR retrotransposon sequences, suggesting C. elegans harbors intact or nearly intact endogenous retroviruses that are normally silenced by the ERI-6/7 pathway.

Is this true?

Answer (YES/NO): NO